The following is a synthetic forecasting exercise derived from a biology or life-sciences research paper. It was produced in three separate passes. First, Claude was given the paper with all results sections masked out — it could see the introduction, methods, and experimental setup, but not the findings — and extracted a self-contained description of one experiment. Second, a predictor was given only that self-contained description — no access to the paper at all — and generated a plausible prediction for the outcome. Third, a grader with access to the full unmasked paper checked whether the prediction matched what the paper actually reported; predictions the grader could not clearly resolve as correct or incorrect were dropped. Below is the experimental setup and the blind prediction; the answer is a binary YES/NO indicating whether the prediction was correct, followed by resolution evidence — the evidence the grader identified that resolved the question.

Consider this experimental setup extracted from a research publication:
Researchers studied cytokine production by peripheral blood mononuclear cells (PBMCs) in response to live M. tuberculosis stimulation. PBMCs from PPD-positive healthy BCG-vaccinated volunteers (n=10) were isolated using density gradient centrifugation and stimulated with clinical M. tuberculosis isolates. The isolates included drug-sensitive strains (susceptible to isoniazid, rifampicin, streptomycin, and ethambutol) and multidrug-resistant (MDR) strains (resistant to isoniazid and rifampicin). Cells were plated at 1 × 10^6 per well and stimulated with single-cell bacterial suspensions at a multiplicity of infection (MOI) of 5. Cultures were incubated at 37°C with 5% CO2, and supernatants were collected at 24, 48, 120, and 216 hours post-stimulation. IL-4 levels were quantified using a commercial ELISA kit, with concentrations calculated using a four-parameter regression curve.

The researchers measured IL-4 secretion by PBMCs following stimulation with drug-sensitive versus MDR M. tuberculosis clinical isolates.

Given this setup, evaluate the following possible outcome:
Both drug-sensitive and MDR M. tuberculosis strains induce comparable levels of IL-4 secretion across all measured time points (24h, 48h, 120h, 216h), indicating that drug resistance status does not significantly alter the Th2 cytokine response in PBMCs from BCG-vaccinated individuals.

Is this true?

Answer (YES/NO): NO